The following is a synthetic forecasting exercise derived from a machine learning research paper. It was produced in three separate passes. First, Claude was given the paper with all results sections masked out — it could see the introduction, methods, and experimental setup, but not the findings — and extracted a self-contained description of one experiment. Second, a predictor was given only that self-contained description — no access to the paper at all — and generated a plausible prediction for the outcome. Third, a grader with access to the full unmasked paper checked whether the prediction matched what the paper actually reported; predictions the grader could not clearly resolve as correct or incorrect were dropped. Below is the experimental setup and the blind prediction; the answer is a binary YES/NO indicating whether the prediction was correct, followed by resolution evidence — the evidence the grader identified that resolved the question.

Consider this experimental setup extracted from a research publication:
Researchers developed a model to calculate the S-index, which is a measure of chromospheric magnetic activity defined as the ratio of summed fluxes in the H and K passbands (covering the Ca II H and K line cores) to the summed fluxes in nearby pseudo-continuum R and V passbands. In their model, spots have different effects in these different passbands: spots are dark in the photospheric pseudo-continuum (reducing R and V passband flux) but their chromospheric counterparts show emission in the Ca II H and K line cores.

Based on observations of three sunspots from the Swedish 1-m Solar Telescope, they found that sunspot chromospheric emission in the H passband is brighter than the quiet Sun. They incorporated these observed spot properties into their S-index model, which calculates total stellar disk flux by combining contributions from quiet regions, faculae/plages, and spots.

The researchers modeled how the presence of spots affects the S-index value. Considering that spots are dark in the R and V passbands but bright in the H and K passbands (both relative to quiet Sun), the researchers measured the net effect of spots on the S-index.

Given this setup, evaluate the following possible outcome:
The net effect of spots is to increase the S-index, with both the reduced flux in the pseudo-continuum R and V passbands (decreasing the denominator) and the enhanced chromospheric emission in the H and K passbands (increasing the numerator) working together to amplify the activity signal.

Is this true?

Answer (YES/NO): YES